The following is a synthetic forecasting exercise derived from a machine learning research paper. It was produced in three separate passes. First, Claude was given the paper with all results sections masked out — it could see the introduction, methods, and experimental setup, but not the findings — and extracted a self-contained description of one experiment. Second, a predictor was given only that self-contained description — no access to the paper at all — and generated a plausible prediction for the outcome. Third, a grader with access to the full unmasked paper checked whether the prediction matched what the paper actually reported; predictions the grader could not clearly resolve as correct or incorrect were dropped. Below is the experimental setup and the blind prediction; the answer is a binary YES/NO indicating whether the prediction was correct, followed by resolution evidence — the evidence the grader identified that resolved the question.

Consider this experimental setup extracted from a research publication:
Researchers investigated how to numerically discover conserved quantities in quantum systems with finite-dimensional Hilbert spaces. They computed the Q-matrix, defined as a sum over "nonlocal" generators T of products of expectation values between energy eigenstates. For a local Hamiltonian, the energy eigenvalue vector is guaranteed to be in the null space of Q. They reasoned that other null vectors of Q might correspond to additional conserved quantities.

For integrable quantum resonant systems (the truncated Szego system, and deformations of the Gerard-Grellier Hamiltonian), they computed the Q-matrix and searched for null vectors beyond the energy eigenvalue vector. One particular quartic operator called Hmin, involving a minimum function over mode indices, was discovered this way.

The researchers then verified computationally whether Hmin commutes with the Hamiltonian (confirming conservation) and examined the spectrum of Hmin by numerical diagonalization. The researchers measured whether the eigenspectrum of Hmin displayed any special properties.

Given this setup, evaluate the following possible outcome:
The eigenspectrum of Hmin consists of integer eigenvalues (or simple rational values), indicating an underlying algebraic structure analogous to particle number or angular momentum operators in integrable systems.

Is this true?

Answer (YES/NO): YES